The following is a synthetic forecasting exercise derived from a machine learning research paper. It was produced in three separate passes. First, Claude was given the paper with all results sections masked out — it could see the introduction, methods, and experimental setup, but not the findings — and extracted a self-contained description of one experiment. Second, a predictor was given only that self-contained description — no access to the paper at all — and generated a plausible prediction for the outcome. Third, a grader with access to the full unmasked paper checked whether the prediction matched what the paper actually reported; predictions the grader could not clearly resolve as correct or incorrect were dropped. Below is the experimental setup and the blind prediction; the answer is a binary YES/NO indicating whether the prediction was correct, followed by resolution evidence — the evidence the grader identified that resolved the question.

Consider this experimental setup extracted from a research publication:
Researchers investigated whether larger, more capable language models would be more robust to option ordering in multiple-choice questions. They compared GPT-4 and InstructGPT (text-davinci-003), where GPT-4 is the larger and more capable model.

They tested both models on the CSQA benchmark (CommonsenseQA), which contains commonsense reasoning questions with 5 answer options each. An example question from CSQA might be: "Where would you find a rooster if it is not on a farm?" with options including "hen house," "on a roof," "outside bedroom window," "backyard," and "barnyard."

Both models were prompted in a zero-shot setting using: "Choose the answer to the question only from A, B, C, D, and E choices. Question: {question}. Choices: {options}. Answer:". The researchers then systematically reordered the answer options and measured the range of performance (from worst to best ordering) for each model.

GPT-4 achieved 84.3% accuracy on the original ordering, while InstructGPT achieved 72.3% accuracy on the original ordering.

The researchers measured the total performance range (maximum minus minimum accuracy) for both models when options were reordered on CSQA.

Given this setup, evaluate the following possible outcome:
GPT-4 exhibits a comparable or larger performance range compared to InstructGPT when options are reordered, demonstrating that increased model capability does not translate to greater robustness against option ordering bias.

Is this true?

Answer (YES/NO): NO